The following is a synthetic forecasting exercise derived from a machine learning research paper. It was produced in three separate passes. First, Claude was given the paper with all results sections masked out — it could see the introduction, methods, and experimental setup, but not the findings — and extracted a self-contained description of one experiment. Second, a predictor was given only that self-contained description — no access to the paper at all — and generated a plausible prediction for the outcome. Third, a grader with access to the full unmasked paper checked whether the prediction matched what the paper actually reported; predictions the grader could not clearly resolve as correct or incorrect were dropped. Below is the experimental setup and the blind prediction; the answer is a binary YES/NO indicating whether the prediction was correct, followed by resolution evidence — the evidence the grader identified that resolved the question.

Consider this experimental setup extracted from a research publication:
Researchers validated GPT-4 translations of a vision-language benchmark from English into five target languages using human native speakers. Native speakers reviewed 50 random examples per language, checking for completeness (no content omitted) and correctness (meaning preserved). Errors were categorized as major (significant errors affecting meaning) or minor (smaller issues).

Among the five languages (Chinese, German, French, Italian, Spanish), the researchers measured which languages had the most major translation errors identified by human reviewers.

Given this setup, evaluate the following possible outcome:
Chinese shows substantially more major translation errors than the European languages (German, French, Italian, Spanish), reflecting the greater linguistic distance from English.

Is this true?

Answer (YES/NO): NO